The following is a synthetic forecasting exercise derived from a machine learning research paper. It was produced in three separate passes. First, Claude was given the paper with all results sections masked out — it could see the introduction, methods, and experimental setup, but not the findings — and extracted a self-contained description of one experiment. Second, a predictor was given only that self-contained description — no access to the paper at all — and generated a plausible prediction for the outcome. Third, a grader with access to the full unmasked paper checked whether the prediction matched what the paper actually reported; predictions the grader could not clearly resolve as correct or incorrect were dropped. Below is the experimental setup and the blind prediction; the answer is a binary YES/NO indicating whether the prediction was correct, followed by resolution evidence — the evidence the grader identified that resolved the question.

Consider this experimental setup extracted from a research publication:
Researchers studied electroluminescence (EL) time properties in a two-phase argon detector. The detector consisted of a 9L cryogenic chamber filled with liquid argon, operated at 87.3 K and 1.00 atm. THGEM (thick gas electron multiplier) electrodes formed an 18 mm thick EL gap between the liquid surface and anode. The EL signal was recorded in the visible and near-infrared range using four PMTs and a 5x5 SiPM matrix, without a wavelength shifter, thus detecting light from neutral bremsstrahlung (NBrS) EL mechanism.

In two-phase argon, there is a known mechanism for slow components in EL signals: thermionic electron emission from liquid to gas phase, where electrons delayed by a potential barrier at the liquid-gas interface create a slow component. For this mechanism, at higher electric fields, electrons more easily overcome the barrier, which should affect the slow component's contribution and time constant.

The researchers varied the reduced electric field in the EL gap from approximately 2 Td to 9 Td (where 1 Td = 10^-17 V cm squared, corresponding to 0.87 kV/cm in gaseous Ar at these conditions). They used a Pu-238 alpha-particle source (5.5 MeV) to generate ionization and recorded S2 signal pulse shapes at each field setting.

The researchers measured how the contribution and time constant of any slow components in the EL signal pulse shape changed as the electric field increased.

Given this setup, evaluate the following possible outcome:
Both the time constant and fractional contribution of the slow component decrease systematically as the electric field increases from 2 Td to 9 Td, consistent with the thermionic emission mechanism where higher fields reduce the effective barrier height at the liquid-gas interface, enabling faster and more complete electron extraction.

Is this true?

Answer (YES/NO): NO